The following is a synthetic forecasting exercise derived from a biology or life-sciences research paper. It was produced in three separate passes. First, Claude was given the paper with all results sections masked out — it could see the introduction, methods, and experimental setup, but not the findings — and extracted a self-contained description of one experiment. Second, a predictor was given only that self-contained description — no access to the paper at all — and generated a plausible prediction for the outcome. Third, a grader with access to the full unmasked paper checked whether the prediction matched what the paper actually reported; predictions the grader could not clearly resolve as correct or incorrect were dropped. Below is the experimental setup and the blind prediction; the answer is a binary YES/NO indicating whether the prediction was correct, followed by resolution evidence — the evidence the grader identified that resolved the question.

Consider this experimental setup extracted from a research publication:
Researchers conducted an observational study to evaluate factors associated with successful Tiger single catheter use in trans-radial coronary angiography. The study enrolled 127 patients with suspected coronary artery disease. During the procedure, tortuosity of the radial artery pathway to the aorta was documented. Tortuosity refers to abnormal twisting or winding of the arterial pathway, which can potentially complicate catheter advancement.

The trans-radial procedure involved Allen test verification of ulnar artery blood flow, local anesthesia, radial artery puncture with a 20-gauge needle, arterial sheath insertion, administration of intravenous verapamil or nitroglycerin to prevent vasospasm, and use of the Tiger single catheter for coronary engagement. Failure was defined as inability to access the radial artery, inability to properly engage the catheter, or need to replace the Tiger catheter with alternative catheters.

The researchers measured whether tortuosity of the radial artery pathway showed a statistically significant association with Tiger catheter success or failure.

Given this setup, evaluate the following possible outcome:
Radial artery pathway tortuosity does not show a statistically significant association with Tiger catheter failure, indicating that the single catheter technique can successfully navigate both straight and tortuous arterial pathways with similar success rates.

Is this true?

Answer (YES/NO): YES